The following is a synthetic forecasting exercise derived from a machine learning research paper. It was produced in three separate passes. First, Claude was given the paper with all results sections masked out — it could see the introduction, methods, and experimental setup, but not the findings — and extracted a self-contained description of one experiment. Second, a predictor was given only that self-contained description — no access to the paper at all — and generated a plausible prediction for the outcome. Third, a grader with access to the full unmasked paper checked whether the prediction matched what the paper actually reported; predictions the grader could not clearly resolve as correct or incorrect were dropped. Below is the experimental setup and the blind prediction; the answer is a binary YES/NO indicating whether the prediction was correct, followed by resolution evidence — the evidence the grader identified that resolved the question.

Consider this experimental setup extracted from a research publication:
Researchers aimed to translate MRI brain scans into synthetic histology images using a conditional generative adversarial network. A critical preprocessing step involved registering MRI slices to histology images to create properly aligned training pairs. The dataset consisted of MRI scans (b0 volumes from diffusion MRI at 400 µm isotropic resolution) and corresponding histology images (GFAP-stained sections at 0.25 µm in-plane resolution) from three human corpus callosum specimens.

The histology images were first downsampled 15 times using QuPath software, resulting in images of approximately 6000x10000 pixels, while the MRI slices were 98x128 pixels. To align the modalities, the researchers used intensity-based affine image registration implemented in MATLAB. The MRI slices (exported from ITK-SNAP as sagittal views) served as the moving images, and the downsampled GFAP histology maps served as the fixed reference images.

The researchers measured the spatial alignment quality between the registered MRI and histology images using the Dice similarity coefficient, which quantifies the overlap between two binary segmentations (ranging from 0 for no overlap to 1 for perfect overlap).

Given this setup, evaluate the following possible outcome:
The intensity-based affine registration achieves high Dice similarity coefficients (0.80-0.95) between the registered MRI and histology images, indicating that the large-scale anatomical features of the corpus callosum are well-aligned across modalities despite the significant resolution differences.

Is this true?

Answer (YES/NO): YES